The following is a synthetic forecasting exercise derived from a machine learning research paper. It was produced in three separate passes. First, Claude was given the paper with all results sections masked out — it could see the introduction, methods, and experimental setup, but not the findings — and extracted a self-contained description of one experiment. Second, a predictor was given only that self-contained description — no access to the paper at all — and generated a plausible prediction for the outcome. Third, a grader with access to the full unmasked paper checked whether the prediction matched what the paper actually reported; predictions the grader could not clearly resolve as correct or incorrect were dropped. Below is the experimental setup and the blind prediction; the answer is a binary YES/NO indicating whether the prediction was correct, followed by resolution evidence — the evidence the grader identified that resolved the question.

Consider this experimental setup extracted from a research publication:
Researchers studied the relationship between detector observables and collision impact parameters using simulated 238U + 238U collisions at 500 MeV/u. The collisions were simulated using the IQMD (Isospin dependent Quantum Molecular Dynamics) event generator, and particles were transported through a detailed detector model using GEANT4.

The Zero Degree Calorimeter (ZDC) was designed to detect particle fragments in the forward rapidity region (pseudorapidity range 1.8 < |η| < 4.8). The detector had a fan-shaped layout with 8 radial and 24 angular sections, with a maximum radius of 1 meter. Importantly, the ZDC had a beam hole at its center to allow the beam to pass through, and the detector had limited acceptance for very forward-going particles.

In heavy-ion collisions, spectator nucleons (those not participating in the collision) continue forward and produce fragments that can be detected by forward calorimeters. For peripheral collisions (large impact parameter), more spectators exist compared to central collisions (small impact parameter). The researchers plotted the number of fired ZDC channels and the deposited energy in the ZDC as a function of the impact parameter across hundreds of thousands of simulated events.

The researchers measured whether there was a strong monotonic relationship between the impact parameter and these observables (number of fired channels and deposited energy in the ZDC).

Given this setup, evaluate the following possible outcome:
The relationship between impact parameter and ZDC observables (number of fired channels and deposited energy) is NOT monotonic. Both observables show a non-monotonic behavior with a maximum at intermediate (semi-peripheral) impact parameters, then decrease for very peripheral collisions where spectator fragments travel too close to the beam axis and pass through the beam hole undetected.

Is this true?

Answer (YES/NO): NO